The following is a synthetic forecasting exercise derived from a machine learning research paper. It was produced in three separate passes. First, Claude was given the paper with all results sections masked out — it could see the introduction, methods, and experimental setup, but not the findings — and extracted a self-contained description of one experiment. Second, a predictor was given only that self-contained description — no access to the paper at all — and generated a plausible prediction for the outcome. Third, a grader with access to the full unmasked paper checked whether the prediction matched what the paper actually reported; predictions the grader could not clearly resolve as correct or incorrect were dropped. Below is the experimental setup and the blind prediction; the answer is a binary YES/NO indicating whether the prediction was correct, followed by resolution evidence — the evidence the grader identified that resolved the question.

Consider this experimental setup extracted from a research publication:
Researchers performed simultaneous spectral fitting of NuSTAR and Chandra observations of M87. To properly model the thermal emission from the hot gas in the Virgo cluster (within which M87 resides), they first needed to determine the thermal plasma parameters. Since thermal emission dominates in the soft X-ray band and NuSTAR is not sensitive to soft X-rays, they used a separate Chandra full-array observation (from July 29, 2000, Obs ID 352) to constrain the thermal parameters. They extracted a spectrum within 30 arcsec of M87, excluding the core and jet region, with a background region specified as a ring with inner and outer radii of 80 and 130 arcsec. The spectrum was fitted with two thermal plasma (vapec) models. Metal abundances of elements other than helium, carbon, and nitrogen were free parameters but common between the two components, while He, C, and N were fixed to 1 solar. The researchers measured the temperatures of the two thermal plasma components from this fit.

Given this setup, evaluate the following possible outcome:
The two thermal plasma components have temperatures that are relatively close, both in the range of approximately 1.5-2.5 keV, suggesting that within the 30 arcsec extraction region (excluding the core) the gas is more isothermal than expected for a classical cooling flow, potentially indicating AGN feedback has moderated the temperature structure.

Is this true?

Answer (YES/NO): NO